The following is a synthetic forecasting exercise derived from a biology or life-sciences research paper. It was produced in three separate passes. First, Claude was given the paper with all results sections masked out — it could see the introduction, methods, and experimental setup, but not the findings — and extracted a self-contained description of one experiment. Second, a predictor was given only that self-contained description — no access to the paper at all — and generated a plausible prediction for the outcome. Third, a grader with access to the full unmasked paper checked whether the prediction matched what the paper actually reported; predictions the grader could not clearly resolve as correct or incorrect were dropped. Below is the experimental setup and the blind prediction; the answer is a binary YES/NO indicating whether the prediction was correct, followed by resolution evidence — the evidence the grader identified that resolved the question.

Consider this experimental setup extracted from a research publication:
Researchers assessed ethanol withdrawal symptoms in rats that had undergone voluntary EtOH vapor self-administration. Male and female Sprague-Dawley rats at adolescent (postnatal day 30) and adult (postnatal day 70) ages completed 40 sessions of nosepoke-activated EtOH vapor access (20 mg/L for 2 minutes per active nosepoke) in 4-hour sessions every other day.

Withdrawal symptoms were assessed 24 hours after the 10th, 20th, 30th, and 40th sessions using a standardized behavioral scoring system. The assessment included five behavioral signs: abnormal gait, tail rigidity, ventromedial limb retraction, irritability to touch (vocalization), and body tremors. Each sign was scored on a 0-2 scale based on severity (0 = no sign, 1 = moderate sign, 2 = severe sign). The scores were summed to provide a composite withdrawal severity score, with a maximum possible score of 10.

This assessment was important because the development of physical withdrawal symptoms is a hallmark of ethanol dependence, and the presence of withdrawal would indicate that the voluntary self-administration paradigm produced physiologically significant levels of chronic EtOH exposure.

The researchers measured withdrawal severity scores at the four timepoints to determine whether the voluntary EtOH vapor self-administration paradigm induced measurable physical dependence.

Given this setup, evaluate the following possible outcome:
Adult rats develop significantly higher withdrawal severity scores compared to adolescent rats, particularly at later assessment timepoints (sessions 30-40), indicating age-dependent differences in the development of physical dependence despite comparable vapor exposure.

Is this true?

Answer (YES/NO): NO